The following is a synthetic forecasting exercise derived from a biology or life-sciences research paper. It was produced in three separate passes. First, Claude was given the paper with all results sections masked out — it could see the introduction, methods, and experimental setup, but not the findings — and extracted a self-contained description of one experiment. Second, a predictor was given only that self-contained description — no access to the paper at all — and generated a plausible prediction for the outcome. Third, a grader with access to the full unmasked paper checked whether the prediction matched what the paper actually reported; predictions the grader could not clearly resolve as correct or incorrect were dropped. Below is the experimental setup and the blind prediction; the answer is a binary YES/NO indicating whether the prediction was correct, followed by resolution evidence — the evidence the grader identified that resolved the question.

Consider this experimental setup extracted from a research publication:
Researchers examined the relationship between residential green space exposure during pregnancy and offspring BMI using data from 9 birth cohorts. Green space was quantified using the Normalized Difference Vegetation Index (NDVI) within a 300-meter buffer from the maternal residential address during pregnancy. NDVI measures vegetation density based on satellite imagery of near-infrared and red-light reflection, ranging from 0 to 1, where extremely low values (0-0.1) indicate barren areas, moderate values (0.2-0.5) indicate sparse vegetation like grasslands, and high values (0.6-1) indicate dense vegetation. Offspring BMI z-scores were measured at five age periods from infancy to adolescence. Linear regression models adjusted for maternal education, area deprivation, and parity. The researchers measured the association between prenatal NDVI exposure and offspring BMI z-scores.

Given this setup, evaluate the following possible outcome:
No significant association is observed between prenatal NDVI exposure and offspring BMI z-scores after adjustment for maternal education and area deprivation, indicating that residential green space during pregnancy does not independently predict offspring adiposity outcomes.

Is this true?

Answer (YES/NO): NO